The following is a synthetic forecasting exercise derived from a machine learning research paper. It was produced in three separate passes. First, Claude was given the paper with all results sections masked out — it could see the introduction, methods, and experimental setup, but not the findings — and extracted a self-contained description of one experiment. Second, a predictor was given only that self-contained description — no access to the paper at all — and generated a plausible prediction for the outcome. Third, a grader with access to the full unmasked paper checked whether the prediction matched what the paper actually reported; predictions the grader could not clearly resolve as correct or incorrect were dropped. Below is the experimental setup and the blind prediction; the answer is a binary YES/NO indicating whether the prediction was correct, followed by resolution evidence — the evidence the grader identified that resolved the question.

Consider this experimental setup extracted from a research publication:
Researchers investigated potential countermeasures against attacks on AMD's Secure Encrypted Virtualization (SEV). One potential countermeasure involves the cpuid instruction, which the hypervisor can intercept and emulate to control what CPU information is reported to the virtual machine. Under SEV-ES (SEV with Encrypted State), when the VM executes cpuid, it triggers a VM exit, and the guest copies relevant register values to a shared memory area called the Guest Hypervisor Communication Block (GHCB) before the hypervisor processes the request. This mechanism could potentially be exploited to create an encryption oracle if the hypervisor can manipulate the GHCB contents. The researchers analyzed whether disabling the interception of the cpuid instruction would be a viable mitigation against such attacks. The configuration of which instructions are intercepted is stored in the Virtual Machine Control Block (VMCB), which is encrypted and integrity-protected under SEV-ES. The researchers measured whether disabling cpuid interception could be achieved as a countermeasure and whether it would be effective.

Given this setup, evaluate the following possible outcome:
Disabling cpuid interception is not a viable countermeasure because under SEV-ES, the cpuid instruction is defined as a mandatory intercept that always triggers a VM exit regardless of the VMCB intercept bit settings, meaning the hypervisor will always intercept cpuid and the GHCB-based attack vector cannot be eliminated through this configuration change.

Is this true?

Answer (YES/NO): NO